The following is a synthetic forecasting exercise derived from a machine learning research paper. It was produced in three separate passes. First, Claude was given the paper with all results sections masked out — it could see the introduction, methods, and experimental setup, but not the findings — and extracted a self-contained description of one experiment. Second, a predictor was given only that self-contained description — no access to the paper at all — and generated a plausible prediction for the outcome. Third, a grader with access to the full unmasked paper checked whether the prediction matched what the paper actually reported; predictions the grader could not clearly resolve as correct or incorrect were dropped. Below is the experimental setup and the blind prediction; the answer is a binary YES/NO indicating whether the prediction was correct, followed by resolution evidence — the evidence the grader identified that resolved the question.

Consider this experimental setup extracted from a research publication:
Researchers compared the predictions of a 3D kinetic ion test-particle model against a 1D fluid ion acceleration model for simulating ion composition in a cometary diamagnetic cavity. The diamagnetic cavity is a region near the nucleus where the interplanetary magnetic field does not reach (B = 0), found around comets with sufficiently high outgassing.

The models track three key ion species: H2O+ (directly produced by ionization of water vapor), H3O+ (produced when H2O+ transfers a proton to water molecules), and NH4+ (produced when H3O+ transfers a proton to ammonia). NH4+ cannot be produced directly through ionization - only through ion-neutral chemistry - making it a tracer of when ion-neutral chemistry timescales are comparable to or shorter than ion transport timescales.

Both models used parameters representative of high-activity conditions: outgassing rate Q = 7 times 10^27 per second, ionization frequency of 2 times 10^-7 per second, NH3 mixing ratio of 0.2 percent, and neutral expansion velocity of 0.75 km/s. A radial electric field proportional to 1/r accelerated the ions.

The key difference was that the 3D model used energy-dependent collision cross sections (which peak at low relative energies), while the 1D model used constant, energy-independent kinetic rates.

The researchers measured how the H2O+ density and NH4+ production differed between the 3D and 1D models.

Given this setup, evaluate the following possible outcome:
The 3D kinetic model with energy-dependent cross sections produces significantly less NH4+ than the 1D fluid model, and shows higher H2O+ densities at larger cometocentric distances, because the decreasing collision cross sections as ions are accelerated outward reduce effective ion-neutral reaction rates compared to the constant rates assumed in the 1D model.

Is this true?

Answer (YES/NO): NO